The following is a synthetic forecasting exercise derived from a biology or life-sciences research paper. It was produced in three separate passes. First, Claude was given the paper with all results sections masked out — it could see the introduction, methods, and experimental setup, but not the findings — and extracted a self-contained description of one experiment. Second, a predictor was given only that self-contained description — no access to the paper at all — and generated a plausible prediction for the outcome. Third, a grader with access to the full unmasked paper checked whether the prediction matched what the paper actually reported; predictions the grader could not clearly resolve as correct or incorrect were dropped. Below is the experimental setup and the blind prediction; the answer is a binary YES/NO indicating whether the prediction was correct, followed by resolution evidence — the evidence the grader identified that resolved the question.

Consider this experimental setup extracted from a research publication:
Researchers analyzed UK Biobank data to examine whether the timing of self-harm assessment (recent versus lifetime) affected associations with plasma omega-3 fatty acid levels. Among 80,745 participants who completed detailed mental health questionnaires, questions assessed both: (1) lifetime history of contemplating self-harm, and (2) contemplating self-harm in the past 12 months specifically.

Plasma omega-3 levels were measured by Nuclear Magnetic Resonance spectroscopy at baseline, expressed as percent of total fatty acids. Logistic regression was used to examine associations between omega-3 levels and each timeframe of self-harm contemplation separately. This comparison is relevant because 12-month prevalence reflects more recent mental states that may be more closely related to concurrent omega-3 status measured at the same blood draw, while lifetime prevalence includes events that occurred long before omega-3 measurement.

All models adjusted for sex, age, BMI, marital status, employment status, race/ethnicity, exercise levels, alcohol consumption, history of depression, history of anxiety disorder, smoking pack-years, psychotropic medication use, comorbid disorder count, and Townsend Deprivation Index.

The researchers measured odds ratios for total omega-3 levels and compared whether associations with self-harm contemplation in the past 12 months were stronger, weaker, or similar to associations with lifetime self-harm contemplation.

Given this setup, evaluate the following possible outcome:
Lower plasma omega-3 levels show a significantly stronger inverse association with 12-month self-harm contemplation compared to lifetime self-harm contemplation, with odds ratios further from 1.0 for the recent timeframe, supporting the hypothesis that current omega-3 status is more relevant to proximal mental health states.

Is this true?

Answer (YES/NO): NO